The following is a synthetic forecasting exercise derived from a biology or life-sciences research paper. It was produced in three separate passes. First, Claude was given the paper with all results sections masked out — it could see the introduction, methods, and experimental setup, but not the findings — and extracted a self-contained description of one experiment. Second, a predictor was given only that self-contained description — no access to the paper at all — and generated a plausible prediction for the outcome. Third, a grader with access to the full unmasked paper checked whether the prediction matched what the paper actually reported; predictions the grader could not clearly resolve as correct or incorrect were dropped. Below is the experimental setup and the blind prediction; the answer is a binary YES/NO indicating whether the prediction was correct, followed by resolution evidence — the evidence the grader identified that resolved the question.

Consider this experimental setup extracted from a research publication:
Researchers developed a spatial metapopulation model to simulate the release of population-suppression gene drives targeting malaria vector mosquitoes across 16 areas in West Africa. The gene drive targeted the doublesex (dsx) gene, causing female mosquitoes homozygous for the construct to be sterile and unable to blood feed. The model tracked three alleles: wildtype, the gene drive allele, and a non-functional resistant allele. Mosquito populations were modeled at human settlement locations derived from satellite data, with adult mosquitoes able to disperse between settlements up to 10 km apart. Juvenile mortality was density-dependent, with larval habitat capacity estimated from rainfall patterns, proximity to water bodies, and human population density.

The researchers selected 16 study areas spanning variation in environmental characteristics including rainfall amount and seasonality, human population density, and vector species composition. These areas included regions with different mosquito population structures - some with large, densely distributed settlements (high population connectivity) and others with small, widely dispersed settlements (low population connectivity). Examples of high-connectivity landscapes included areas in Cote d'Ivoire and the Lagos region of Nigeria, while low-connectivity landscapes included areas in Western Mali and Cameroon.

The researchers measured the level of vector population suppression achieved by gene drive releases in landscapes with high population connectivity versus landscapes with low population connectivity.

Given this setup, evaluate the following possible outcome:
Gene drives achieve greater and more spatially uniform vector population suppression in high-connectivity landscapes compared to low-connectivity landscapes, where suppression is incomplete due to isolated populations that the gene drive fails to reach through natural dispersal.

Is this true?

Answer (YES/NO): NO